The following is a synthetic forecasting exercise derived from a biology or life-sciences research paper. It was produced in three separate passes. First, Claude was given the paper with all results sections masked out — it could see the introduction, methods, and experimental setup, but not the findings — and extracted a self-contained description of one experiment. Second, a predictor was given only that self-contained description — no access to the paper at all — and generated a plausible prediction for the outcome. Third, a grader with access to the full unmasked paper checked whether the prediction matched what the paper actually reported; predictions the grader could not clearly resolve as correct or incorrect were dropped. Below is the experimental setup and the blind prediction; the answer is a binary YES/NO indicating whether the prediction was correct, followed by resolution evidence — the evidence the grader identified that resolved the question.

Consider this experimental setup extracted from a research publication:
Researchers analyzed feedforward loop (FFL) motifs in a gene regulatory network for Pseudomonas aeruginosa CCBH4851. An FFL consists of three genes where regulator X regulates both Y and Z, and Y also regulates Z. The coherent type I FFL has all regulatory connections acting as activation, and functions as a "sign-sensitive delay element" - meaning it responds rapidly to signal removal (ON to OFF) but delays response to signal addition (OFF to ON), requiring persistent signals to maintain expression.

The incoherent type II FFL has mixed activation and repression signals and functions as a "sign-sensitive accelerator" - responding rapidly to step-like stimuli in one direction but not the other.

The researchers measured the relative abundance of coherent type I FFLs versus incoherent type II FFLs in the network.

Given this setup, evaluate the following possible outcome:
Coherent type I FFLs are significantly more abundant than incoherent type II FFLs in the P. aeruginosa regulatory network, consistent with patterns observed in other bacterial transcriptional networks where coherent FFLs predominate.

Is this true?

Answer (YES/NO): YES